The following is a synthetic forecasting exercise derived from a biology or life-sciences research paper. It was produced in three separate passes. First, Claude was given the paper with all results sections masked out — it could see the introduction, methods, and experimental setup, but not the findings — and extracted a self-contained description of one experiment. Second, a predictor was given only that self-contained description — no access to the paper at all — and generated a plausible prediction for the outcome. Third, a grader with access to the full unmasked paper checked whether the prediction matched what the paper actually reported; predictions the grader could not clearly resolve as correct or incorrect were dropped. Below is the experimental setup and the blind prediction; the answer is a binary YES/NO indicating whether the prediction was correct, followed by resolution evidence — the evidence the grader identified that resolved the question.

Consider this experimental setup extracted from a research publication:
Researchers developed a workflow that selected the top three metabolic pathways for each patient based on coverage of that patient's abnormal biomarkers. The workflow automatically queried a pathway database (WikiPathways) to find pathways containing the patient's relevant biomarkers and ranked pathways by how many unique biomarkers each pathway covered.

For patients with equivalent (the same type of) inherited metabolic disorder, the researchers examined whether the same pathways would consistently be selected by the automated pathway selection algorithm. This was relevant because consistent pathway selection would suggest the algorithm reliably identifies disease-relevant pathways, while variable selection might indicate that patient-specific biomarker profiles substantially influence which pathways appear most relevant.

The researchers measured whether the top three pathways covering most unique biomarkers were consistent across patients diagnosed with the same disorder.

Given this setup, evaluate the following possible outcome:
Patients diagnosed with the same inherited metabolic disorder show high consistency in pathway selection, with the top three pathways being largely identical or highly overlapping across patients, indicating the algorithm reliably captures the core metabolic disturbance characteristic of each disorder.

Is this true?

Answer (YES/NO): NO